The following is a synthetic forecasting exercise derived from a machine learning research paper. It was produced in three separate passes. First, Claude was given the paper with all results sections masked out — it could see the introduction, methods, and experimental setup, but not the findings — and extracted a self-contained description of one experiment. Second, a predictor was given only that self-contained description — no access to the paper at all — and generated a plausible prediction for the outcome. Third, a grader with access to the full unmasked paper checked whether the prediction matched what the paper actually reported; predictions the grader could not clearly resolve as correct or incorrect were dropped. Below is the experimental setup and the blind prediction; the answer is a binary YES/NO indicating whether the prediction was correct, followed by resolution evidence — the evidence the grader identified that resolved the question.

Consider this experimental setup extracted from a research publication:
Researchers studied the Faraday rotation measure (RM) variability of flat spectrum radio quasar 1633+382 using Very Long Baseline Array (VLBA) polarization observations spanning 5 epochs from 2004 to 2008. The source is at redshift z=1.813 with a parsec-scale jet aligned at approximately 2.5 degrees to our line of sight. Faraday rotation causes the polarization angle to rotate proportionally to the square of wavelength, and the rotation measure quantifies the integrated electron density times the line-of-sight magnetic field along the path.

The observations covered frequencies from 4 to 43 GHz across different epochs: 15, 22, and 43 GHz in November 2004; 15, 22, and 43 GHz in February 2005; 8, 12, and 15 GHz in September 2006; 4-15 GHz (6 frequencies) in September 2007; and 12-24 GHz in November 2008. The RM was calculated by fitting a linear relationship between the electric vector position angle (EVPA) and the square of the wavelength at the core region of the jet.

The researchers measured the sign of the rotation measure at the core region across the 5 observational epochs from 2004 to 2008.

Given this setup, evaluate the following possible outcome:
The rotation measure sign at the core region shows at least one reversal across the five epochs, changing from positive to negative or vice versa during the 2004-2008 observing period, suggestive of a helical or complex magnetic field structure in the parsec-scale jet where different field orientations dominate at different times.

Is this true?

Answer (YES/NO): YES